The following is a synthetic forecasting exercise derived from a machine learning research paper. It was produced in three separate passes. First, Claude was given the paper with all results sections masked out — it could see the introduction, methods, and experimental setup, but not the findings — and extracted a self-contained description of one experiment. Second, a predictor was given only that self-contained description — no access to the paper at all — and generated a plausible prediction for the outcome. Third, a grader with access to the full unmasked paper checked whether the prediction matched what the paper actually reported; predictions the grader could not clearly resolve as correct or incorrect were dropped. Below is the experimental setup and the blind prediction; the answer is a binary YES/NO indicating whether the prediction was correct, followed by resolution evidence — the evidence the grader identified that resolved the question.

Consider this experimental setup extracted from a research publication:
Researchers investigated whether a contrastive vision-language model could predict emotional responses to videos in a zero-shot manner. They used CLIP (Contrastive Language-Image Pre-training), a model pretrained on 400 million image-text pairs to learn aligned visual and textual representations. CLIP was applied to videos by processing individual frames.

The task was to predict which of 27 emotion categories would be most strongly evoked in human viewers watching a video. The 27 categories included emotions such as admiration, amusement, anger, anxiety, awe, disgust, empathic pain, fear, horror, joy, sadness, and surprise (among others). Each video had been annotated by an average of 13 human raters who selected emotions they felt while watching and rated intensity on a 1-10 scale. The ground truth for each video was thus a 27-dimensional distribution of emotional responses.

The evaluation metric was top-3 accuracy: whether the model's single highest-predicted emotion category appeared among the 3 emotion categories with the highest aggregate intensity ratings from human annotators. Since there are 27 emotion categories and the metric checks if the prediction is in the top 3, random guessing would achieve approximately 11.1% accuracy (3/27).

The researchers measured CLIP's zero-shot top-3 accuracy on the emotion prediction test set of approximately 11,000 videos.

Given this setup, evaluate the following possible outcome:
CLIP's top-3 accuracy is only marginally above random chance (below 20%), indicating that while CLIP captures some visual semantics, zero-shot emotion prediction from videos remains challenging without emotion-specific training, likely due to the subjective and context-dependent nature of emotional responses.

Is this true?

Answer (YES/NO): NO